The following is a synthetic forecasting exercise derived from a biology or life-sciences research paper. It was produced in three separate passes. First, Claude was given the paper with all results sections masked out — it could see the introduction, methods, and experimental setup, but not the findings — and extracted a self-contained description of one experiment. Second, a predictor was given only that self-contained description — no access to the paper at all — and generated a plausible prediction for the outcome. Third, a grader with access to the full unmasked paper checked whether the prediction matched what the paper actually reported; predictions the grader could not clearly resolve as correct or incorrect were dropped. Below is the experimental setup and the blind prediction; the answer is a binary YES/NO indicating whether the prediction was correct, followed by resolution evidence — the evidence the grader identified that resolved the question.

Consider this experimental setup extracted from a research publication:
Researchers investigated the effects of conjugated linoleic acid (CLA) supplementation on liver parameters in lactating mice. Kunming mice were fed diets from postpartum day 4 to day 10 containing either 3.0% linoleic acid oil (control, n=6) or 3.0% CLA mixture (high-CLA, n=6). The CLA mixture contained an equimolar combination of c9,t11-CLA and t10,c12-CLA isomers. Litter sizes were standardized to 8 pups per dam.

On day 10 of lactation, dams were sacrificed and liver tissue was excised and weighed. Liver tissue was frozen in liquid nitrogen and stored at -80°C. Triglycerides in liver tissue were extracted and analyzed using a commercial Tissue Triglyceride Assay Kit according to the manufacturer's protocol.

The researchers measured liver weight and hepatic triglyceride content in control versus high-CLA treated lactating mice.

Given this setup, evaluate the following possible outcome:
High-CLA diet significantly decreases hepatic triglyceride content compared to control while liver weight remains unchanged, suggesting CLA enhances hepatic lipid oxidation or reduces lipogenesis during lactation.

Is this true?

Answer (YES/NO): NO